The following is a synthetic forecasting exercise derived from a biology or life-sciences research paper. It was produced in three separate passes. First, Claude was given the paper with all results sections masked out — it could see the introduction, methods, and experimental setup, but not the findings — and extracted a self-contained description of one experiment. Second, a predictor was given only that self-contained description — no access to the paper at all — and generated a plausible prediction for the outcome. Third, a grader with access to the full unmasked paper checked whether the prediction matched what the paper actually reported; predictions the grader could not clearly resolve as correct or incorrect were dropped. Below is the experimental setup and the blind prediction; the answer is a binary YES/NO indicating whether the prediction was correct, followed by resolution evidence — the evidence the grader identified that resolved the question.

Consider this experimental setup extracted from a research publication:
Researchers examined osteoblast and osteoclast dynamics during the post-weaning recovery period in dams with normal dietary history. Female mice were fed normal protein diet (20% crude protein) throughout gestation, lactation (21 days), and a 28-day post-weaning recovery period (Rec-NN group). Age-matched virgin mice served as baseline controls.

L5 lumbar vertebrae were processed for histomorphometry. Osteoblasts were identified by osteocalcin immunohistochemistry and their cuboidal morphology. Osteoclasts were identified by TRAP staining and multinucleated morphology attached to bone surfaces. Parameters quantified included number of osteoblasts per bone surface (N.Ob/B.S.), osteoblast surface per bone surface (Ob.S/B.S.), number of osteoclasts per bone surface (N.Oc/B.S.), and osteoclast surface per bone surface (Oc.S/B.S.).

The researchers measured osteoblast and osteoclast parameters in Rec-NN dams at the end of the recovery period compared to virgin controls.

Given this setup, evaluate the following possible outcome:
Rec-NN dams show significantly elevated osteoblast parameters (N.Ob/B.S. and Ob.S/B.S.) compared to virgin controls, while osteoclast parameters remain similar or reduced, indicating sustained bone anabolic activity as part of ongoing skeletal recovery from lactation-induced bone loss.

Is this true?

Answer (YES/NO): NO